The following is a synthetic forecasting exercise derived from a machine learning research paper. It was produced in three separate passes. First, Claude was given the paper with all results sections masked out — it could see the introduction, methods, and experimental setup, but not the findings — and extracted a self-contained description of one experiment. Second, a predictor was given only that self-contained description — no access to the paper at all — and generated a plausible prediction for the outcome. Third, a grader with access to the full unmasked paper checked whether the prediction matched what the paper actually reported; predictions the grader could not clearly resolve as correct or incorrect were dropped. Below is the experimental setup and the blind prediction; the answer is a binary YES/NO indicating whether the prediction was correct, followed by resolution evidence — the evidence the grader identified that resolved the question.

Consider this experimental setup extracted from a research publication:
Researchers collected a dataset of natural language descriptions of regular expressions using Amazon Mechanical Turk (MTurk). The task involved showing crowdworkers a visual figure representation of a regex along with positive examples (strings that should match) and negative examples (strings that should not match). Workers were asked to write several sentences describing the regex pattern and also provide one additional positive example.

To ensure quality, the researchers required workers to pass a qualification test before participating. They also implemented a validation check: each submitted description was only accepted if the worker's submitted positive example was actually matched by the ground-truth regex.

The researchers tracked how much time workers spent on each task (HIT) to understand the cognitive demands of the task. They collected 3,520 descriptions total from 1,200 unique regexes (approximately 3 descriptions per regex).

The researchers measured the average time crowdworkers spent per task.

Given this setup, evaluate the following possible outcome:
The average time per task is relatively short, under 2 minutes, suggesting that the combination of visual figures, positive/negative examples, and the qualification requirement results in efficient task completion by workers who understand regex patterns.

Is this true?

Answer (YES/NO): NO